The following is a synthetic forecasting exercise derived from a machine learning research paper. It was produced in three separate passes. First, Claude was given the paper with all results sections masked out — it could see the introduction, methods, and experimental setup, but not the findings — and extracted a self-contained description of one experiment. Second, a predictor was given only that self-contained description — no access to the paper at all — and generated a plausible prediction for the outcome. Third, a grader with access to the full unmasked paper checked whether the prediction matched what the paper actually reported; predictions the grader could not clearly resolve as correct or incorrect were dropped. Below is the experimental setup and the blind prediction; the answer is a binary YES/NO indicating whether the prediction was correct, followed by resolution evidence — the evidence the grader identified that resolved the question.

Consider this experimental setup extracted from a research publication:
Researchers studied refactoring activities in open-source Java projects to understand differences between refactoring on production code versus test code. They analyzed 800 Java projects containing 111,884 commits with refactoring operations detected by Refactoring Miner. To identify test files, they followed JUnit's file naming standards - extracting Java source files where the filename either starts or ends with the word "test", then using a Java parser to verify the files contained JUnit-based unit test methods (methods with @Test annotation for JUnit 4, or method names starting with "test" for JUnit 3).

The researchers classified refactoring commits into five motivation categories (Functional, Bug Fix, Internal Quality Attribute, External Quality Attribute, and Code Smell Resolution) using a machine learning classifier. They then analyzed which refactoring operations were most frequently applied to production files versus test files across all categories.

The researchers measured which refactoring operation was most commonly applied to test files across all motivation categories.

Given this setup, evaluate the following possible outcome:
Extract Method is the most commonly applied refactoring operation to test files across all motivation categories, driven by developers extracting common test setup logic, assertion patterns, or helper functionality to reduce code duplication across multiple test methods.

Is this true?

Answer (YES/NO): NO